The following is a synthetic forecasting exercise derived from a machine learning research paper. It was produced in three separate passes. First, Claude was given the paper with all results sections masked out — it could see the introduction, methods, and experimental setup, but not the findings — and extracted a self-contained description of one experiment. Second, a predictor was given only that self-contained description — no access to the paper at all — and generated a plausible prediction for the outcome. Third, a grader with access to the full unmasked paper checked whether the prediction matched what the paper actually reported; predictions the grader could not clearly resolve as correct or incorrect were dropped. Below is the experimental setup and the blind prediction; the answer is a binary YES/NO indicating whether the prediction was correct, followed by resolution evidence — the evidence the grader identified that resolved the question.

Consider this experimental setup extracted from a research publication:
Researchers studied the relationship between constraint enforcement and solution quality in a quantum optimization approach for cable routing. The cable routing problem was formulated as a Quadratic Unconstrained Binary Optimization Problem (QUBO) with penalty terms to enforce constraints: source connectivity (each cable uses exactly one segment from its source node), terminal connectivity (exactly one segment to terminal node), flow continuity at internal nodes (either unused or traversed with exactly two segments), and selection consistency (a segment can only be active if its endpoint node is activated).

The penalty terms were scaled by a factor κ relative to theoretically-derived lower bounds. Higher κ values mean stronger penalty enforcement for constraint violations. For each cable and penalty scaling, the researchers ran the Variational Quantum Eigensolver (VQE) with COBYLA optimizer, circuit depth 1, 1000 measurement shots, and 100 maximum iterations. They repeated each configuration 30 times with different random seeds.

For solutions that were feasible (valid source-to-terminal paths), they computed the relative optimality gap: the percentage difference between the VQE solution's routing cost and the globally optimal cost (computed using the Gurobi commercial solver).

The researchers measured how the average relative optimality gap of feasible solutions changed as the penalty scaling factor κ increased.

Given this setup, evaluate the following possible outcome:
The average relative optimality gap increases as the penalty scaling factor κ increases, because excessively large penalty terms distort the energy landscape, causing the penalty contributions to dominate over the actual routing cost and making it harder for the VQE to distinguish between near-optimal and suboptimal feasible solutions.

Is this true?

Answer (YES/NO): YES